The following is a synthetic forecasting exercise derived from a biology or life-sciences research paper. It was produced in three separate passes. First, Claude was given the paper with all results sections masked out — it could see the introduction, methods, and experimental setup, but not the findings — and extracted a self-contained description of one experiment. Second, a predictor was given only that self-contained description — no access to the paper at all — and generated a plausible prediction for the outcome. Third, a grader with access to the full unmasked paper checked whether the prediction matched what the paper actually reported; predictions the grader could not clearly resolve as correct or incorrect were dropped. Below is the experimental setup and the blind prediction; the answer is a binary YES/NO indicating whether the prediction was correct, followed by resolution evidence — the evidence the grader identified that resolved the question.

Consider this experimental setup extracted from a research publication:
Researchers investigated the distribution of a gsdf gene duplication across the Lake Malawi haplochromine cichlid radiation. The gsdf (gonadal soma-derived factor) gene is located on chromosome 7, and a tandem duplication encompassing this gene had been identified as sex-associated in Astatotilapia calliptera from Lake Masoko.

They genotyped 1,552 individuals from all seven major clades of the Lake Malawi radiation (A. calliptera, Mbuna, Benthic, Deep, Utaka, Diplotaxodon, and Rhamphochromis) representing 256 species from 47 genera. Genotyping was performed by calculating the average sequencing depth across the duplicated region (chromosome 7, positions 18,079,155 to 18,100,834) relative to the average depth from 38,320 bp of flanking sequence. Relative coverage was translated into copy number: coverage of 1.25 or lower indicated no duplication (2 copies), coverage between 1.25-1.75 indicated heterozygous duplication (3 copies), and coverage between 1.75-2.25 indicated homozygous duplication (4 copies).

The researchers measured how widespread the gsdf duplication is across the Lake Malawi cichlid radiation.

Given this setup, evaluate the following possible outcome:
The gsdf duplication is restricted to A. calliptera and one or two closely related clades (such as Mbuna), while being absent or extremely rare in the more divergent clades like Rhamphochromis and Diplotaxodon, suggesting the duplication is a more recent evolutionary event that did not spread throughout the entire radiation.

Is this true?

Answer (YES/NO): NO